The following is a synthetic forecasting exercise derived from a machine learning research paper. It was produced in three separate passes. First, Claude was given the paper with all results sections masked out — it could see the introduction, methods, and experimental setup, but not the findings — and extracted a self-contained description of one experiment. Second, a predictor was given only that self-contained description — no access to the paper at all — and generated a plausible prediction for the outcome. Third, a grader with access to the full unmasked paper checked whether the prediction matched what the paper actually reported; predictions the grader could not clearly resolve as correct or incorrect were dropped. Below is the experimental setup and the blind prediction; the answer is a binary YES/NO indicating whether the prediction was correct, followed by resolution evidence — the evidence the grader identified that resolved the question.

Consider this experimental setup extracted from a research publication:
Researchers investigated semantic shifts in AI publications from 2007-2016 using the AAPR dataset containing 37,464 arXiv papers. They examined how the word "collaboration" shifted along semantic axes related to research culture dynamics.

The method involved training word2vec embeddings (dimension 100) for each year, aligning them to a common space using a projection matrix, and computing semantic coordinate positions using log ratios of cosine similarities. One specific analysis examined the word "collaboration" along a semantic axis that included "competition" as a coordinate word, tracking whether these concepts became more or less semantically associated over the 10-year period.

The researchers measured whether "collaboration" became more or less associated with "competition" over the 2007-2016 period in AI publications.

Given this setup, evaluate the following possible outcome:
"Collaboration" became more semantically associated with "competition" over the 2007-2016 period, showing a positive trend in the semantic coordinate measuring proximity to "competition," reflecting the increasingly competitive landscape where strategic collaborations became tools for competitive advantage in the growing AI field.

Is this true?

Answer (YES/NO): NO